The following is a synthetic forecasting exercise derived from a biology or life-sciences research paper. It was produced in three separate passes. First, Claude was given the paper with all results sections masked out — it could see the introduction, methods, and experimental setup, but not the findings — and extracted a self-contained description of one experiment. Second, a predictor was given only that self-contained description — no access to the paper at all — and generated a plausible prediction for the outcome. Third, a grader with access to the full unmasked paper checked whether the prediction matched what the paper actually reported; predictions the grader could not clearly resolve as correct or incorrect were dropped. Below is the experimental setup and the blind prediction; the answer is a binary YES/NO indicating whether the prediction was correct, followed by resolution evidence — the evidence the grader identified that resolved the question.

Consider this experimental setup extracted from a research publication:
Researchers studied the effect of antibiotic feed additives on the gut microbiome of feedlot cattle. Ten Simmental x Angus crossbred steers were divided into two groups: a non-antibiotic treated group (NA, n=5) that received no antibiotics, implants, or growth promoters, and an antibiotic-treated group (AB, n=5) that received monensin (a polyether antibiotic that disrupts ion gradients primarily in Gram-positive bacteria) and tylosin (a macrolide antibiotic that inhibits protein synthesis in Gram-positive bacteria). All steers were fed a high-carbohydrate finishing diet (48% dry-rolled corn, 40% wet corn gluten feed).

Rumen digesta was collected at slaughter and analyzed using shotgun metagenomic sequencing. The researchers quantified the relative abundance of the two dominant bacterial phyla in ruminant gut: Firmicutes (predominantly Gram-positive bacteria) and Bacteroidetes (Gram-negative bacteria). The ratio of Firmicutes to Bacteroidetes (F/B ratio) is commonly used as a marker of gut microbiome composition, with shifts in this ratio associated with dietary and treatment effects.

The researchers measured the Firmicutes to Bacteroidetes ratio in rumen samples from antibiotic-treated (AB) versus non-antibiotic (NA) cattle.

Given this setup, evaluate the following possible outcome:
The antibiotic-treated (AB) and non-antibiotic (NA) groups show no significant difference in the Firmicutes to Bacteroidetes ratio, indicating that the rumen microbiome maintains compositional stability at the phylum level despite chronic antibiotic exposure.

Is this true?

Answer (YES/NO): YES